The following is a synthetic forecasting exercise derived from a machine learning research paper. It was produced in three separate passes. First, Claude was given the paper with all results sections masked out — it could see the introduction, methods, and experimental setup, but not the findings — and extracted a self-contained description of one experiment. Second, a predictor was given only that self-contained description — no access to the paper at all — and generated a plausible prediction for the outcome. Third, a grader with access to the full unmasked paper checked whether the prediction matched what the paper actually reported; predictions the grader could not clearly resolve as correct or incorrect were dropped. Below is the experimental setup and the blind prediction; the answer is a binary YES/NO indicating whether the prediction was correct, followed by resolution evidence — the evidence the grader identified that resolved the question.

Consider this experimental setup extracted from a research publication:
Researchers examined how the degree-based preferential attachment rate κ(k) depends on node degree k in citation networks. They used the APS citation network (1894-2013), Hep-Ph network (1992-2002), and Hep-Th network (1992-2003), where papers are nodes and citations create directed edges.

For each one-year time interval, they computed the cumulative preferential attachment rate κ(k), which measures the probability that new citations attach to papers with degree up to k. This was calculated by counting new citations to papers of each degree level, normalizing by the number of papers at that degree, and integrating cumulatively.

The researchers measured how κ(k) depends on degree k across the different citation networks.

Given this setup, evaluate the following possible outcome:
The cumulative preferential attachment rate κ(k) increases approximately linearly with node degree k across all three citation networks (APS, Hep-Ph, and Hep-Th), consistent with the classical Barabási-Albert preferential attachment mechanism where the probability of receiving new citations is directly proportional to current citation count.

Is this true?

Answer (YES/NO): NO